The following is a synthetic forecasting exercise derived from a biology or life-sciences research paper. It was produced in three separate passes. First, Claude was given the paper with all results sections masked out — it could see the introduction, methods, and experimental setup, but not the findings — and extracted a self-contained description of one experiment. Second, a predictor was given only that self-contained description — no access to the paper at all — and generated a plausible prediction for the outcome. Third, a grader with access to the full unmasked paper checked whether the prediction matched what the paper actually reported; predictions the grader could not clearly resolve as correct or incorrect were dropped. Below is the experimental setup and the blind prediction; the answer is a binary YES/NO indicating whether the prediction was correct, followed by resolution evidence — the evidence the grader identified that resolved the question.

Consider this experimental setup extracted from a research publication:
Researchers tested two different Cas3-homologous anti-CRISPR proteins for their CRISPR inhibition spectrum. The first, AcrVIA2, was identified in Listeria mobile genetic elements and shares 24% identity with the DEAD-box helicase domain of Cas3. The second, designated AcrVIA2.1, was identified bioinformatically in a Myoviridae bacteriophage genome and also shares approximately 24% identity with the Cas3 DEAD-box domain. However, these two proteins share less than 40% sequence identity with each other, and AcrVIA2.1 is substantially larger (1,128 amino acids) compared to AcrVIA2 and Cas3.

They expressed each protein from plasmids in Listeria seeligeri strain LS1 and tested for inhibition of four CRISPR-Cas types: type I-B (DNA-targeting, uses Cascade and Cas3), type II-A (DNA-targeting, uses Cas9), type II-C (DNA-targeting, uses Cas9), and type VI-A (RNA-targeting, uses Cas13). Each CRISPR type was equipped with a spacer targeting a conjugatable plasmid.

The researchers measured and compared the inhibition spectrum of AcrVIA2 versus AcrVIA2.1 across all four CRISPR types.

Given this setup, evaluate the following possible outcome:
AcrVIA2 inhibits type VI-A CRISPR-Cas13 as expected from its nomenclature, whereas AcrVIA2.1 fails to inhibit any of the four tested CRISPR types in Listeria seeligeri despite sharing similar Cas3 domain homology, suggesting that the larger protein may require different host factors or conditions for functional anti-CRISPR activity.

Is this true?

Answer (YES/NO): NO